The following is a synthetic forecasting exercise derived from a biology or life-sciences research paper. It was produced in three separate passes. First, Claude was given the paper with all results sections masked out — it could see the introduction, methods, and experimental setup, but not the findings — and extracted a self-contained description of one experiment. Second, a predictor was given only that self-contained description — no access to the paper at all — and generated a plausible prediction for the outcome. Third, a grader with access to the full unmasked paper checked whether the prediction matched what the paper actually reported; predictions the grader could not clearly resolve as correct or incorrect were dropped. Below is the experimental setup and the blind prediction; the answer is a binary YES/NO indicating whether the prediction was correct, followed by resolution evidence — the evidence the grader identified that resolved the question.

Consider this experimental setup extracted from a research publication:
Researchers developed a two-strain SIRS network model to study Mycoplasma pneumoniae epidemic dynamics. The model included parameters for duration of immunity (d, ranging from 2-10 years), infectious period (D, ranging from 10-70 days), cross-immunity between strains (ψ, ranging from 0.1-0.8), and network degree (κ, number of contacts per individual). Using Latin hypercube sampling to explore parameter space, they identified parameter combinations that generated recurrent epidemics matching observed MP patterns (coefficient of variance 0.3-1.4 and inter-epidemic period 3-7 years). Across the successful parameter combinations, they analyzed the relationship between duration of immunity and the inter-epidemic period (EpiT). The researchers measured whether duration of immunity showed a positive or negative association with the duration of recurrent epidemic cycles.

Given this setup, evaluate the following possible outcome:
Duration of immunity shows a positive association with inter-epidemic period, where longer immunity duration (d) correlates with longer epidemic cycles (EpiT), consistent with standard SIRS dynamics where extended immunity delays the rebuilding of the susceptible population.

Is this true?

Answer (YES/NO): YES